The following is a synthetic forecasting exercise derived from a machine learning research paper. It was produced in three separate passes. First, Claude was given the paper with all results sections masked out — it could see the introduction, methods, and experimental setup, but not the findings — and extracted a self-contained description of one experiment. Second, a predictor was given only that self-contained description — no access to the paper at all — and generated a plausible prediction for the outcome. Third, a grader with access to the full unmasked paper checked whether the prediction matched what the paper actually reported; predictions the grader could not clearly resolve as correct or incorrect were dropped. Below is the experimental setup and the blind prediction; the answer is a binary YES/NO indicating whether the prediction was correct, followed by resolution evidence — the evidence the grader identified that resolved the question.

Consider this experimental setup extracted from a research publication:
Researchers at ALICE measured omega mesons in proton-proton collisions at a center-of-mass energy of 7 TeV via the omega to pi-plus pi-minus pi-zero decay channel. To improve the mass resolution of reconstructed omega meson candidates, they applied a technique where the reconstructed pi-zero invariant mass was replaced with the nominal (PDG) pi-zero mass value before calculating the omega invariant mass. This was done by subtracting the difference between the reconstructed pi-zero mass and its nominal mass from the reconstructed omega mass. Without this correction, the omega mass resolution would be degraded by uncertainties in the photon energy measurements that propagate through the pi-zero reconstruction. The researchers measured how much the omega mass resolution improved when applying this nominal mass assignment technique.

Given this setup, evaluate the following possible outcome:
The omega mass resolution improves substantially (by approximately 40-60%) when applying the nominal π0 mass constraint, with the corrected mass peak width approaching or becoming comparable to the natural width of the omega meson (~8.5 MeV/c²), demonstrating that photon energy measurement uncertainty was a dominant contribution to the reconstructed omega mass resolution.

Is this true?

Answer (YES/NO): NO